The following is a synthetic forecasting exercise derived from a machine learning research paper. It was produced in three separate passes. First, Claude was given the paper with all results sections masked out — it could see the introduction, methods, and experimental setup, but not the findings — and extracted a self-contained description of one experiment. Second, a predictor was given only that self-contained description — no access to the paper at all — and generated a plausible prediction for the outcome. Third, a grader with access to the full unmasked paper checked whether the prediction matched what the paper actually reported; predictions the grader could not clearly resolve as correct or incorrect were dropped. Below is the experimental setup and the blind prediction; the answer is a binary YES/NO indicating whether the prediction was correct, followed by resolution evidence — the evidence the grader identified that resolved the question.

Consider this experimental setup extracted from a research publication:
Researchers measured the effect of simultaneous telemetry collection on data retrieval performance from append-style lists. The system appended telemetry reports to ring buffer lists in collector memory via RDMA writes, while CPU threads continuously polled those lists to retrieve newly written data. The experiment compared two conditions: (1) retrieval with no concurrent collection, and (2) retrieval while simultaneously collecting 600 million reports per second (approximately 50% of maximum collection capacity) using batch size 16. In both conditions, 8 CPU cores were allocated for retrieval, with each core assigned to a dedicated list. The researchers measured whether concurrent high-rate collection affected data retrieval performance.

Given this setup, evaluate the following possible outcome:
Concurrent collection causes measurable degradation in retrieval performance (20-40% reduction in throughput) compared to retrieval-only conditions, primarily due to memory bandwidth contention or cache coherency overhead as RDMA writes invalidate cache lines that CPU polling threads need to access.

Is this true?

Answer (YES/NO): NO